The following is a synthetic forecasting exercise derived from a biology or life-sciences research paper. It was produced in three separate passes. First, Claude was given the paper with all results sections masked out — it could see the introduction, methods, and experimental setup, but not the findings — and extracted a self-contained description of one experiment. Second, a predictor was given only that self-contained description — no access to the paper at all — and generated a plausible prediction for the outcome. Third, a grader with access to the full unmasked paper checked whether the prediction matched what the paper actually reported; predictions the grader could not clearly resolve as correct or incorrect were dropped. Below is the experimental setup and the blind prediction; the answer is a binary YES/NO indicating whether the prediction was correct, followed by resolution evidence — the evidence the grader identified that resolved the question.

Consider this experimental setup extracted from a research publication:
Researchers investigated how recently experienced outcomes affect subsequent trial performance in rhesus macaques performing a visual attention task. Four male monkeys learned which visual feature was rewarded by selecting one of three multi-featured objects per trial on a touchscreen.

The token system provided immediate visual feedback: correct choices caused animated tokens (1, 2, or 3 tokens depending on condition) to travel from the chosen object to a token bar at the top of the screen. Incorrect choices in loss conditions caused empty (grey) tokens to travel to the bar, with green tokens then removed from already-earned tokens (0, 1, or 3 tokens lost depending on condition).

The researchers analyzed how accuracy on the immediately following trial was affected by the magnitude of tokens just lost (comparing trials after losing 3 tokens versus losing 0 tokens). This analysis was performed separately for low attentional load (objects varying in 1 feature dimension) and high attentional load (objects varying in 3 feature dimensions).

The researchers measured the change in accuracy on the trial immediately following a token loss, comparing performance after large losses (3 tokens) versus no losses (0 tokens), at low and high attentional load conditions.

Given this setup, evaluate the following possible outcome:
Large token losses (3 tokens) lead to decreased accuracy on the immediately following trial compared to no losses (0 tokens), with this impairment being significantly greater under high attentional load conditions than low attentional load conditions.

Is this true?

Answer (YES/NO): NO